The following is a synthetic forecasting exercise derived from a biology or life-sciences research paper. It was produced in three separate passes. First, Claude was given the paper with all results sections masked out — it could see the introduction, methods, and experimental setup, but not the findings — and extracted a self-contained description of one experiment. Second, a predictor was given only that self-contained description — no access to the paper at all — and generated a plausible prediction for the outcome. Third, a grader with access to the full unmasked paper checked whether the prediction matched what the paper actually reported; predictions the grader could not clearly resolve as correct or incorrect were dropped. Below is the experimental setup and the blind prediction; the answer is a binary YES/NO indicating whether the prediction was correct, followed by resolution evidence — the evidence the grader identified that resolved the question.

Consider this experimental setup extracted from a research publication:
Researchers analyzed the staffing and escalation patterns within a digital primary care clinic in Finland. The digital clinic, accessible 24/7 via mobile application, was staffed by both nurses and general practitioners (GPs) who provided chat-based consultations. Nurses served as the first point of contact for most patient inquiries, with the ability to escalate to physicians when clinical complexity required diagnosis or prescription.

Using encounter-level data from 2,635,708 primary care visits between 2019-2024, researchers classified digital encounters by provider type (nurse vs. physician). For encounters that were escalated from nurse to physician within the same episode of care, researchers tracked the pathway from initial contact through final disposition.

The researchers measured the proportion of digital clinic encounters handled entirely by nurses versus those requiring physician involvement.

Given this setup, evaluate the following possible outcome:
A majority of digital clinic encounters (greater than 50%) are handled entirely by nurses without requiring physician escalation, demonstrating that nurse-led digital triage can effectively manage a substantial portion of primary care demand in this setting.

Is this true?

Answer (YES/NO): YES